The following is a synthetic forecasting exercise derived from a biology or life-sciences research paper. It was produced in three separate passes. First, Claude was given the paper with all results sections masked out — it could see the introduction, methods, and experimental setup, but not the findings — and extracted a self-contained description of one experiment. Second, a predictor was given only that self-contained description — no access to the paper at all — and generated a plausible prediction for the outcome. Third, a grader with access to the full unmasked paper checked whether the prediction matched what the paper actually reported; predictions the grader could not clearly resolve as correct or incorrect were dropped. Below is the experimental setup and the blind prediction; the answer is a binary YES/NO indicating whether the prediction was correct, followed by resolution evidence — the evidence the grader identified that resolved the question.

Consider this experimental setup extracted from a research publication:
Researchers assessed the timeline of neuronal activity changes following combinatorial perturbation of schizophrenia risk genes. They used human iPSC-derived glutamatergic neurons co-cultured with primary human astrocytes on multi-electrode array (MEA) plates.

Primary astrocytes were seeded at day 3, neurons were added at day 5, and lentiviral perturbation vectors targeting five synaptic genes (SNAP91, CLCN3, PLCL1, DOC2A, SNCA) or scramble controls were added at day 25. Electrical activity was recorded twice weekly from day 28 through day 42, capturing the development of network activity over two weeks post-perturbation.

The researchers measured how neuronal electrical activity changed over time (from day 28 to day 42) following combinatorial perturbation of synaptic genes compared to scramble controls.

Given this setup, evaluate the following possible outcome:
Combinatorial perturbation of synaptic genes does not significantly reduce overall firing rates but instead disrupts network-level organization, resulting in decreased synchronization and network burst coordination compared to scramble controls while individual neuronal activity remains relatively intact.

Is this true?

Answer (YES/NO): NO